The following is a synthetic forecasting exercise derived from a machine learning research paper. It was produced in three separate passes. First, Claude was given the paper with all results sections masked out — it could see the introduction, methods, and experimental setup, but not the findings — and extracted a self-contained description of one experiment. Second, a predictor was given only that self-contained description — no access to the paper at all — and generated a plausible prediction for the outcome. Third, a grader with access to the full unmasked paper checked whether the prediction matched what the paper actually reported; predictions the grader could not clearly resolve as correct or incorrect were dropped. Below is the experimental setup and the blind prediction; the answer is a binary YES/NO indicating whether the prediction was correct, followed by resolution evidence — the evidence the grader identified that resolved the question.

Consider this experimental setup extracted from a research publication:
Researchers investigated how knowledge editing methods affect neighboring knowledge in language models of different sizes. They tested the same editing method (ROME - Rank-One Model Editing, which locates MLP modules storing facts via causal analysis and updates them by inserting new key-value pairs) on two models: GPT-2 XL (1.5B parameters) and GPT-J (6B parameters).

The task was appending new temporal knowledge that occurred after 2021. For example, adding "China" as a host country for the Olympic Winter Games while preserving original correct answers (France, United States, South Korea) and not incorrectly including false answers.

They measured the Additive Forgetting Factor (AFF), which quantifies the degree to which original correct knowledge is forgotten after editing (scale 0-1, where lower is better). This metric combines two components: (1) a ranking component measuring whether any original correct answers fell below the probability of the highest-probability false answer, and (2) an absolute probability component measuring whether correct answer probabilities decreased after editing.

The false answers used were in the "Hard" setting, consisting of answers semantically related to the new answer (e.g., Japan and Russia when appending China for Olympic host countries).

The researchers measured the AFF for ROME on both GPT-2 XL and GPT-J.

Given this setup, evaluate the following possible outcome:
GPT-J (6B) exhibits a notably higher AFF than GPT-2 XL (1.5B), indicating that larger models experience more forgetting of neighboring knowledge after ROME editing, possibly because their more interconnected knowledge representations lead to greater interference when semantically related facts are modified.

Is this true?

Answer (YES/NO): NO